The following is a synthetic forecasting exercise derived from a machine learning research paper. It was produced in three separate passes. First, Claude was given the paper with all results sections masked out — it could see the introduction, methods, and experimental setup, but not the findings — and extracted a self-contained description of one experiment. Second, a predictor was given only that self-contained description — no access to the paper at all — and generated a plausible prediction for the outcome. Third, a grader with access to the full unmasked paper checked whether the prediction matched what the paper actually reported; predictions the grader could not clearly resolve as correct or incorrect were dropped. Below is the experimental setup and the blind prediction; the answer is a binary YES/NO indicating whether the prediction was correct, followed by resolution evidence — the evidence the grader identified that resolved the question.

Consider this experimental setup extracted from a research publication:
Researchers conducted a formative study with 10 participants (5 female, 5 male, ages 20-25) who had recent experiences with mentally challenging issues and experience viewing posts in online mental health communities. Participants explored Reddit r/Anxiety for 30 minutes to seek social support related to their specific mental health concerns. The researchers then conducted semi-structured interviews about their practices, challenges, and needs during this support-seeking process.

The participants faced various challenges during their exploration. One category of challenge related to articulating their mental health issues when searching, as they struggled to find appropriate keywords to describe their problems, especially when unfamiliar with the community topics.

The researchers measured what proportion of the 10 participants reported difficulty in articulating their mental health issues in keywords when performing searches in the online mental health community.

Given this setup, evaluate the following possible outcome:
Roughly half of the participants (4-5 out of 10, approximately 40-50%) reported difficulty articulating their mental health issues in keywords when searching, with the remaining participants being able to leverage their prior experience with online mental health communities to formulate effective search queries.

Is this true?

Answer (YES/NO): NO